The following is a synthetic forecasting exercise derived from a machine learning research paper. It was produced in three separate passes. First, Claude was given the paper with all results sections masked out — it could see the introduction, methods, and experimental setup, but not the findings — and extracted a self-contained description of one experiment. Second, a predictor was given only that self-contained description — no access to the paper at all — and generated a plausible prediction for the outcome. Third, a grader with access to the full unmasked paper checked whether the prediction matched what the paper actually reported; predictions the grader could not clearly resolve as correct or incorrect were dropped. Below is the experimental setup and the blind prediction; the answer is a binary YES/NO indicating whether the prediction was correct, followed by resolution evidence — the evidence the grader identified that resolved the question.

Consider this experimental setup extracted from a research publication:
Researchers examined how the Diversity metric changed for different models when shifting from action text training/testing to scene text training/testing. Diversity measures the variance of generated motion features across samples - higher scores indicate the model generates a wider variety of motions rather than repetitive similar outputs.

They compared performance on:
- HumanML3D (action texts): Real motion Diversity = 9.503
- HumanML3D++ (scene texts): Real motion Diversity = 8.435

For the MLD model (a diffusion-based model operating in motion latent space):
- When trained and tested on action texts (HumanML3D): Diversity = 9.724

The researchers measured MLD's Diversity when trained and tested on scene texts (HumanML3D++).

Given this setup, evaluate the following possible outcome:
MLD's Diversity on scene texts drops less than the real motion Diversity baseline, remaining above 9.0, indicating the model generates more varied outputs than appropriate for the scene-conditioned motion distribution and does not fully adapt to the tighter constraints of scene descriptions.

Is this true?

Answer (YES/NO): NO